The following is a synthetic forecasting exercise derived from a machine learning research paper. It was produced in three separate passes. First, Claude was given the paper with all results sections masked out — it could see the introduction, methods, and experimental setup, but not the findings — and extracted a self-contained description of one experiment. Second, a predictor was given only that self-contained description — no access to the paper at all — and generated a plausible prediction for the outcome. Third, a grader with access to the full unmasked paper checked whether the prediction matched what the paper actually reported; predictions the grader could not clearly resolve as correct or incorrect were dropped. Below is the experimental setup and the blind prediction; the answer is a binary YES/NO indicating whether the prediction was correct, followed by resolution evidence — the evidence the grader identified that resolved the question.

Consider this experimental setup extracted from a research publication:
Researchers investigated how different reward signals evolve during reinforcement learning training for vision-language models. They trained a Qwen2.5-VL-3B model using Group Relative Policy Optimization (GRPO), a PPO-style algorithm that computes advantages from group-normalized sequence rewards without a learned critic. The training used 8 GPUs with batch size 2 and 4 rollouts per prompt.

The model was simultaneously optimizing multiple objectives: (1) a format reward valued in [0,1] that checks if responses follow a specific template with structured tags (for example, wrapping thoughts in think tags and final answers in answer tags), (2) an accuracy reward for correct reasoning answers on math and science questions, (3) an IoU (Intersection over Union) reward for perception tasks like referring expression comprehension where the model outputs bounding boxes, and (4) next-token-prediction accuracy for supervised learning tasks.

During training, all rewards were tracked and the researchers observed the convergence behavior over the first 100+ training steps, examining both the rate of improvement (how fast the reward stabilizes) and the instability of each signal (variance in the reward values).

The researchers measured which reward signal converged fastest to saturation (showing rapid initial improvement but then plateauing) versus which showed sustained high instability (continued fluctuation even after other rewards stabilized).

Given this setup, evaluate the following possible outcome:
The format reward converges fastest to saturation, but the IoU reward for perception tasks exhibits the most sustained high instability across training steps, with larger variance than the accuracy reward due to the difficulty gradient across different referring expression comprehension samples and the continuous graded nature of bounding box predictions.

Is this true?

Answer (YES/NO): NO